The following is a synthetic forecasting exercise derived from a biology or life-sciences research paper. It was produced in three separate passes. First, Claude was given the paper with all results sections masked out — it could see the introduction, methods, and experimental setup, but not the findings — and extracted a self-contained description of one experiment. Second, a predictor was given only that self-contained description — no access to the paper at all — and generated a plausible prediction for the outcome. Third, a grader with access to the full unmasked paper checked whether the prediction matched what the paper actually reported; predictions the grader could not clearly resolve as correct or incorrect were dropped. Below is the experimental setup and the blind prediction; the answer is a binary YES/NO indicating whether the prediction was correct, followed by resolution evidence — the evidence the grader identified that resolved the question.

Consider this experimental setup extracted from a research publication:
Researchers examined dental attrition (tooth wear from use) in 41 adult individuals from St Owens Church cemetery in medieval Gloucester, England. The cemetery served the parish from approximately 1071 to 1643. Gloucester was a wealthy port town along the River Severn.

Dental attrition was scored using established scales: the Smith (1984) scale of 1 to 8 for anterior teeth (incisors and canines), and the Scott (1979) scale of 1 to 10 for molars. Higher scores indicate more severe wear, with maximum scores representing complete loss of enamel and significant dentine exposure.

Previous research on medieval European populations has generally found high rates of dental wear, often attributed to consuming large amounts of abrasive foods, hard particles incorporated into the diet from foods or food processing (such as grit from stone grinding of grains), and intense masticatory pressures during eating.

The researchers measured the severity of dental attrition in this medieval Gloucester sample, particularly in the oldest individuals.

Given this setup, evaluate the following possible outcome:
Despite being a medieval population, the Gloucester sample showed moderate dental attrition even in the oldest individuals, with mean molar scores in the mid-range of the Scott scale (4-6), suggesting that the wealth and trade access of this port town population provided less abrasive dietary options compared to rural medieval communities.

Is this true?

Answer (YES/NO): YES